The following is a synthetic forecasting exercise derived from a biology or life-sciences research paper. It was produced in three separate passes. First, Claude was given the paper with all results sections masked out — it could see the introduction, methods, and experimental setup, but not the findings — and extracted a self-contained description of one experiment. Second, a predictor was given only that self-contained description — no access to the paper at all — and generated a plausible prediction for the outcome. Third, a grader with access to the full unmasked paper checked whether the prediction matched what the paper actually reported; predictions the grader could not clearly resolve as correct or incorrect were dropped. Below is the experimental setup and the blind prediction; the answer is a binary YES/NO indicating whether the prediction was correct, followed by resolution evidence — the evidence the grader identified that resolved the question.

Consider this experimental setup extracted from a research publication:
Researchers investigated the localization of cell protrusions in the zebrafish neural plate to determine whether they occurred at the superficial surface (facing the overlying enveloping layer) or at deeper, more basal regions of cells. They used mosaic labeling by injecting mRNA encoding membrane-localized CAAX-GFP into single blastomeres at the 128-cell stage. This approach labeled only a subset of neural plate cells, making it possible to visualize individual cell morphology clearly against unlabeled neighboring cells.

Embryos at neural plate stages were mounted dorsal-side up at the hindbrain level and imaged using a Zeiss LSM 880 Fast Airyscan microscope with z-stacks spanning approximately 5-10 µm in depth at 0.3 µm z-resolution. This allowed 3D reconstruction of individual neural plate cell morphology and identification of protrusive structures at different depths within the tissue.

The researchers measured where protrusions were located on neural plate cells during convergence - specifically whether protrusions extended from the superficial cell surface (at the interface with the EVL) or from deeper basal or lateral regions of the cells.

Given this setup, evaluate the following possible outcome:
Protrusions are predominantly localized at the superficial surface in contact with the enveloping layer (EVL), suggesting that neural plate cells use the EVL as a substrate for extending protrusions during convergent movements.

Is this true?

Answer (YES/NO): NO